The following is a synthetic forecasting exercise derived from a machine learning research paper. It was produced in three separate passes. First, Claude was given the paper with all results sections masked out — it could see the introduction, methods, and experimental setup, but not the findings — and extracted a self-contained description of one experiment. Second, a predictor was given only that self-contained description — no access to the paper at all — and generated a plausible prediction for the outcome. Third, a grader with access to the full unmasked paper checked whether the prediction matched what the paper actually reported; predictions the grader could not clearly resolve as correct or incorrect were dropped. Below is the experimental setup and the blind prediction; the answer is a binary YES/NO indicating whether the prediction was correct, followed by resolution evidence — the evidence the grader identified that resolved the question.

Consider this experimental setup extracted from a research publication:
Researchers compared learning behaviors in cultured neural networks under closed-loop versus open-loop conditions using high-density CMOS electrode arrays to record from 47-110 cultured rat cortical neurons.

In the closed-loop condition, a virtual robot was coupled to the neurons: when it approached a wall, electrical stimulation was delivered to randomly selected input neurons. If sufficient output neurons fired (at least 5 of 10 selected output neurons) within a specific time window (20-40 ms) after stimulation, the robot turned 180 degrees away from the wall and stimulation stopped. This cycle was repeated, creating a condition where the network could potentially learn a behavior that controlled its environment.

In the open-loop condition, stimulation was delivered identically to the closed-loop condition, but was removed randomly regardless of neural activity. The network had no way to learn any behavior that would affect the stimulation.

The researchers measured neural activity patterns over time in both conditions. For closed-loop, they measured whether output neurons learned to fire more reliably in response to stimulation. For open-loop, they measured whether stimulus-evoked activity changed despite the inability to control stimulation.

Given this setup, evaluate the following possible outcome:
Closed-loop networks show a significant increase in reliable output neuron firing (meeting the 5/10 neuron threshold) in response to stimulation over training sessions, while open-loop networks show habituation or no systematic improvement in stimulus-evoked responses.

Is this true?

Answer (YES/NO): YES